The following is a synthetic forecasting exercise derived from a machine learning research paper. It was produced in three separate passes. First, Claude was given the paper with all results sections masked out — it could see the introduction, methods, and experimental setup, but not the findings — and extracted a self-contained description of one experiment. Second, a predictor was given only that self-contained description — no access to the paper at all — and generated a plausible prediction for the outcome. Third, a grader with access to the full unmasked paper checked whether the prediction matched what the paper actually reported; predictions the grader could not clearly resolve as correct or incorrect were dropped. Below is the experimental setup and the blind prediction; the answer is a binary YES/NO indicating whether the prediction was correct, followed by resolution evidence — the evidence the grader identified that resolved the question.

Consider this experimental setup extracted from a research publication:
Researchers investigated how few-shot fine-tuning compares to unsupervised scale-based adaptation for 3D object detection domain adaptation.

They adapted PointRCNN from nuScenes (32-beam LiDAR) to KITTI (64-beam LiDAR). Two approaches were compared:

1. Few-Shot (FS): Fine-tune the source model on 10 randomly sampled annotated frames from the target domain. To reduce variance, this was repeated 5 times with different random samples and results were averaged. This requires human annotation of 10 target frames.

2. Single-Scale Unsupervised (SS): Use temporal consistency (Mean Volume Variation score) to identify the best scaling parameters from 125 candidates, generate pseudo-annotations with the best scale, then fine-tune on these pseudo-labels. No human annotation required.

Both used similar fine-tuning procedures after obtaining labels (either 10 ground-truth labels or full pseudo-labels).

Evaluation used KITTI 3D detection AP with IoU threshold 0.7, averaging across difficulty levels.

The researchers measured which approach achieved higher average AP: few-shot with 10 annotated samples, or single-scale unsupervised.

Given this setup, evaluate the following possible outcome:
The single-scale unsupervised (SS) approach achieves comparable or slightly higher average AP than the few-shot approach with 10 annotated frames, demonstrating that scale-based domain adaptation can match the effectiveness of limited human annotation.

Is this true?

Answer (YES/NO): YES